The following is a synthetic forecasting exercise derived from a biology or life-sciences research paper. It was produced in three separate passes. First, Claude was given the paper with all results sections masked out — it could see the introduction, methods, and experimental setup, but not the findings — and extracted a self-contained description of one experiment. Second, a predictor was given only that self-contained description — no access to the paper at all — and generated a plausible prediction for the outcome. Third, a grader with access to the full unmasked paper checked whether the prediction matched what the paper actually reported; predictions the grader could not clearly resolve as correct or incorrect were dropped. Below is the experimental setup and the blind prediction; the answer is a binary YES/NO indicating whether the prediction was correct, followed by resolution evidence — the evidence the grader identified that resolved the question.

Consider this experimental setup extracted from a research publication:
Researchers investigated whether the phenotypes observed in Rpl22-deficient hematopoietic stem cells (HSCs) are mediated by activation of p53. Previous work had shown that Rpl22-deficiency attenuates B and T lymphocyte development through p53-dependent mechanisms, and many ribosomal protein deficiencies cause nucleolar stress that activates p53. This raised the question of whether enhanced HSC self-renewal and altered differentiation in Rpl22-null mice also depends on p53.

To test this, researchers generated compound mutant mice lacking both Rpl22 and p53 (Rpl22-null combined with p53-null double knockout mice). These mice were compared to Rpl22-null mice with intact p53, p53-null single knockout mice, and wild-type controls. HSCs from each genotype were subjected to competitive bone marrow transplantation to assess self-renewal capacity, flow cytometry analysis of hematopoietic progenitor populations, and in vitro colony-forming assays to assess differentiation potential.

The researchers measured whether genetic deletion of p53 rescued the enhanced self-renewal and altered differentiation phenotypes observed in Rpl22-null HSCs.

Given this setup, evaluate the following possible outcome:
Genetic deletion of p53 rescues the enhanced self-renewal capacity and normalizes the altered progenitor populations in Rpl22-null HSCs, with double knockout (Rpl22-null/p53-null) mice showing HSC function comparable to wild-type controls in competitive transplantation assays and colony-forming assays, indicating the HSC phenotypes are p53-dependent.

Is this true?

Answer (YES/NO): NO